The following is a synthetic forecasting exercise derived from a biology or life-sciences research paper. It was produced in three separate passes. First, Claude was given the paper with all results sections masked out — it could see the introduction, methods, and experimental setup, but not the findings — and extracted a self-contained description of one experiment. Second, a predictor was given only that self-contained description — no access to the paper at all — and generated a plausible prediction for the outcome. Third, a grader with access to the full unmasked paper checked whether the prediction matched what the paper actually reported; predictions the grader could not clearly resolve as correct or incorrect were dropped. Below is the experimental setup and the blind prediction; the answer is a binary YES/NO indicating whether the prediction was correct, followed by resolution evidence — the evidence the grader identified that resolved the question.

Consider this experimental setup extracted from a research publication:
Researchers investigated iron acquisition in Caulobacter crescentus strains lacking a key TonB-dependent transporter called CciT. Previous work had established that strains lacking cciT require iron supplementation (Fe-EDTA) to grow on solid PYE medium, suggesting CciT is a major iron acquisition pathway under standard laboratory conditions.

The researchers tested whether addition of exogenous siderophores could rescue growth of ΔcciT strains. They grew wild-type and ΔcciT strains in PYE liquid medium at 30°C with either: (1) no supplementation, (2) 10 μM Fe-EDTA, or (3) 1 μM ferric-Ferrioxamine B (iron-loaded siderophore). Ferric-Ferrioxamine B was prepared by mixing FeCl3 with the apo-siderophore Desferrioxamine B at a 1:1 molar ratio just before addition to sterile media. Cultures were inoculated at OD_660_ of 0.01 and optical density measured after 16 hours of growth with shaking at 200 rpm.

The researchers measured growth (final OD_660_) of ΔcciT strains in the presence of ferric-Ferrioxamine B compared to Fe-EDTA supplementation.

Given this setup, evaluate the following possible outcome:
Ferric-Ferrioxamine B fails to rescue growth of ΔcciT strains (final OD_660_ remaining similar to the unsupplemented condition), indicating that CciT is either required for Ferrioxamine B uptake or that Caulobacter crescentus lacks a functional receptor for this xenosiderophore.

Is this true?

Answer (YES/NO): NO